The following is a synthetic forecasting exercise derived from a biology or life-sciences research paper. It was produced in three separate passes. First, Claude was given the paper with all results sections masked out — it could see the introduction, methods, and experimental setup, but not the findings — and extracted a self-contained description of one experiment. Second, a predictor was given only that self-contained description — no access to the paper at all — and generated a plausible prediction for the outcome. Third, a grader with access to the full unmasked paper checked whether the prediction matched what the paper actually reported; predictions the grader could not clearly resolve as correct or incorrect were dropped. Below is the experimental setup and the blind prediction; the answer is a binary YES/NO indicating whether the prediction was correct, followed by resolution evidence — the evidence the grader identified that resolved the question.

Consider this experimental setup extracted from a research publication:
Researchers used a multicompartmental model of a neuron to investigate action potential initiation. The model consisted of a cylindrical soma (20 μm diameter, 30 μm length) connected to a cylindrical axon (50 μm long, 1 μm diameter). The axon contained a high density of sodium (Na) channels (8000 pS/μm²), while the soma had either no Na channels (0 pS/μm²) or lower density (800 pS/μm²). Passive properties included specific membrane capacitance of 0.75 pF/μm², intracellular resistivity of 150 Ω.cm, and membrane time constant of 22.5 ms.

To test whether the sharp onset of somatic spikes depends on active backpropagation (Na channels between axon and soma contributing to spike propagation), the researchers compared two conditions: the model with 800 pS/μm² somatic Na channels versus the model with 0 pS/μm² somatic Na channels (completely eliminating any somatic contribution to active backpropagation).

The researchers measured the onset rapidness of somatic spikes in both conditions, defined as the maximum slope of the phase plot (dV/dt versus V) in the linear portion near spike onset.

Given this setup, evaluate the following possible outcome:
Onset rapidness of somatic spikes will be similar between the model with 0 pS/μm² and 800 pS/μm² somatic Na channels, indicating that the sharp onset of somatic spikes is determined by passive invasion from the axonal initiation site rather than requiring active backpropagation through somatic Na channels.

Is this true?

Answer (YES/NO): YES